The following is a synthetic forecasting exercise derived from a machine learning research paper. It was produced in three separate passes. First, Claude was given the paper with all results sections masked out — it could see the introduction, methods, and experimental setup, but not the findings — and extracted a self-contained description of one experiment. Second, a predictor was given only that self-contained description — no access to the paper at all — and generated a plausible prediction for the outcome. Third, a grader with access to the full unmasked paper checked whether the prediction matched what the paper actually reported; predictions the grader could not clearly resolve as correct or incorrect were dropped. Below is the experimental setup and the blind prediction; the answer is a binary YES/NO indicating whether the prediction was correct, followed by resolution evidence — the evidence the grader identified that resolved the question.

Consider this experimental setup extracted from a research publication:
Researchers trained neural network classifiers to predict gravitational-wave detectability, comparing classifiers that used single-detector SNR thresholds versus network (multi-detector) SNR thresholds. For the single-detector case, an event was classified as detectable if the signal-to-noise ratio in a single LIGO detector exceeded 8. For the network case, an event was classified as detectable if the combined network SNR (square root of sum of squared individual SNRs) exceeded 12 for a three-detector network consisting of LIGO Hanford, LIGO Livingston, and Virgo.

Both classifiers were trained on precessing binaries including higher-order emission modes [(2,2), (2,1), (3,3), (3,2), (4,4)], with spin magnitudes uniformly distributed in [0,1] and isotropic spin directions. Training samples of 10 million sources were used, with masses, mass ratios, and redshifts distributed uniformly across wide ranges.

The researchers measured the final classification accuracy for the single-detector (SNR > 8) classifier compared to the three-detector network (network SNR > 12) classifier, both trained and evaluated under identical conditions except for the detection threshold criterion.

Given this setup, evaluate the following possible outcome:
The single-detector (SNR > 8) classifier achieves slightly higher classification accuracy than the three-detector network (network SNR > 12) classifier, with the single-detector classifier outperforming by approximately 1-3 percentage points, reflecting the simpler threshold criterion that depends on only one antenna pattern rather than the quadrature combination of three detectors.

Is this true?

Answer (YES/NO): NO